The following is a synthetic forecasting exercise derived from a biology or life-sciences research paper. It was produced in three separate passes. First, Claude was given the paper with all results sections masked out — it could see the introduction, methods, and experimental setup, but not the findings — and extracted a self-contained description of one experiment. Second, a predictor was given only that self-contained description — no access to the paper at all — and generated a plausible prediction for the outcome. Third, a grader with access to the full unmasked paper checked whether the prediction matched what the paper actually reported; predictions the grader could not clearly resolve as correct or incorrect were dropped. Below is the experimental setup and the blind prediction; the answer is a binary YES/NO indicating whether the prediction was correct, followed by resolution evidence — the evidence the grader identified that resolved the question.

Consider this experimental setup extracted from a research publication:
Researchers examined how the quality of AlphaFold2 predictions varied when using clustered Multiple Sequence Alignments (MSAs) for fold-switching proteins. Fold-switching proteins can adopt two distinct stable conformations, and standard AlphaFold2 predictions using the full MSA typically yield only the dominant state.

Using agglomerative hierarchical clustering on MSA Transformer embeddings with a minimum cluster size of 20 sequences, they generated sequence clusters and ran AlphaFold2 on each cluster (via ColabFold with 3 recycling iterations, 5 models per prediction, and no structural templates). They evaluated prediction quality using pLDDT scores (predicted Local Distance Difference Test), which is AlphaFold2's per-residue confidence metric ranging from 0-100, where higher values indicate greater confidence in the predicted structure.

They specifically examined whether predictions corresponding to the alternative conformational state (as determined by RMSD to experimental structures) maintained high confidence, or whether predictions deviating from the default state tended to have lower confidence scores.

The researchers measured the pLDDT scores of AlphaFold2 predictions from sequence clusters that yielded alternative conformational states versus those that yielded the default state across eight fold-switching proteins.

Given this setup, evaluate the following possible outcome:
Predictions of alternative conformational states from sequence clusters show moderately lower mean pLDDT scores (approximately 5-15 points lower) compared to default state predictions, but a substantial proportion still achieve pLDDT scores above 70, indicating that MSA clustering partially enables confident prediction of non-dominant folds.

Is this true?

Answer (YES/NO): NO